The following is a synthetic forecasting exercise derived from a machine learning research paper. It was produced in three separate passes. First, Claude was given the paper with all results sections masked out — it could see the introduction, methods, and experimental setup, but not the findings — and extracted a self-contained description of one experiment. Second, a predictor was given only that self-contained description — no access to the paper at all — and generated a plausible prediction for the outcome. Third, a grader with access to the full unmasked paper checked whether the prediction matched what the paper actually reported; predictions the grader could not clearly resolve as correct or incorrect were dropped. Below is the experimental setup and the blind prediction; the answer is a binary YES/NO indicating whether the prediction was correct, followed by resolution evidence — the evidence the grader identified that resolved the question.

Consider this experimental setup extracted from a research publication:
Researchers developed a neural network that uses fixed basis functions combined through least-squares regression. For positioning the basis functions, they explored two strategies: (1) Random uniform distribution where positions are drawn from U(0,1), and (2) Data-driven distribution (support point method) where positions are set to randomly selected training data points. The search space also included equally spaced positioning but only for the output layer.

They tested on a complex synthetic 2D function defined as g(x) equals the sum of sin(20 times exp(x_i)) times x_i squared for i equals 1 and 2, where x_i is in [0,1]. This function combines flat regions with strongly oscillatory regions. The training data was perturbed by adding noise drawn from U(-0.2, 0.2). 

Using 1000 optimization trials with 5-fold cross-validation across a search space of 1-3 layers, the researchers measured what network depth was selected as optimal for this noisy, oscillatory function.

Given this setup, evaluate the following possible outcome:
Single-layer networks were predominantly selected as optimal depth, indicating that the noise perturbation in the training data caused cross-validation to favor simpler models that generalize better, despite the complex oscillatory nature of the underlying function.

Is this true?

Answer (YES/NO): NO